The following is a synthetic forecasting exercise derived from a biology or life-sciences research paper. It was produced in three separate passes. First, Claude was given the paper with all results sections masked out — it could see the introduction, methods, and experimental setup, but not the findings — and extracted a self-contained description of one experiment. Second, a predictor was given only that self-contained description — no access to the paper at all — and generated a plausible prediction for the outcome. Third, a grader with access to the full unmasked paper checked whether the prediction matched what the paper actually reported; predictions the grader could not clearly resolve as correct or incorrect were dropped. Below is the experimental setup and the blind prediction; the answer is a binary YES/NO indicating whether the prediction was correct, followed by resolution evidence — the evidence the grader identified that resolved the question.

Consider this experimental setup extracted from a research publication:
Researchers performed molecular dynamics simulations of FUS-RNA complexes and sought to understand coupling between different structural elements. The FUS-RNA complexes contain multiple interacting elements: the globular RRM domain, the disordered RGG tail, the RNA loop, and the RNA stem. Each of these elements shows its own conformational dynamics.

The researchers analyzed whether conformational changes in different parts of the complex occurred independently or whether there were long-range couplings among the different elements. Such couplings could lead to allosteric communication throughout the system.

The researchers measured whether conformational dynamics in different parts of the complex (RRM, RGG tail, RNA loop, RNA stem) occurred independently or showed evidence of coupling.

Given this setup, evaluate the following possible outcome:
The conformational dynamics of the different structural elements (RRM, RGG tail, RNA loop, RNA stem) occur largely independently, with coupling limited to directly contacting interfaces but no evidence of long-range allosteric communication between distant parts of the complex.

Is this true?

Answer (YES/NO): NO